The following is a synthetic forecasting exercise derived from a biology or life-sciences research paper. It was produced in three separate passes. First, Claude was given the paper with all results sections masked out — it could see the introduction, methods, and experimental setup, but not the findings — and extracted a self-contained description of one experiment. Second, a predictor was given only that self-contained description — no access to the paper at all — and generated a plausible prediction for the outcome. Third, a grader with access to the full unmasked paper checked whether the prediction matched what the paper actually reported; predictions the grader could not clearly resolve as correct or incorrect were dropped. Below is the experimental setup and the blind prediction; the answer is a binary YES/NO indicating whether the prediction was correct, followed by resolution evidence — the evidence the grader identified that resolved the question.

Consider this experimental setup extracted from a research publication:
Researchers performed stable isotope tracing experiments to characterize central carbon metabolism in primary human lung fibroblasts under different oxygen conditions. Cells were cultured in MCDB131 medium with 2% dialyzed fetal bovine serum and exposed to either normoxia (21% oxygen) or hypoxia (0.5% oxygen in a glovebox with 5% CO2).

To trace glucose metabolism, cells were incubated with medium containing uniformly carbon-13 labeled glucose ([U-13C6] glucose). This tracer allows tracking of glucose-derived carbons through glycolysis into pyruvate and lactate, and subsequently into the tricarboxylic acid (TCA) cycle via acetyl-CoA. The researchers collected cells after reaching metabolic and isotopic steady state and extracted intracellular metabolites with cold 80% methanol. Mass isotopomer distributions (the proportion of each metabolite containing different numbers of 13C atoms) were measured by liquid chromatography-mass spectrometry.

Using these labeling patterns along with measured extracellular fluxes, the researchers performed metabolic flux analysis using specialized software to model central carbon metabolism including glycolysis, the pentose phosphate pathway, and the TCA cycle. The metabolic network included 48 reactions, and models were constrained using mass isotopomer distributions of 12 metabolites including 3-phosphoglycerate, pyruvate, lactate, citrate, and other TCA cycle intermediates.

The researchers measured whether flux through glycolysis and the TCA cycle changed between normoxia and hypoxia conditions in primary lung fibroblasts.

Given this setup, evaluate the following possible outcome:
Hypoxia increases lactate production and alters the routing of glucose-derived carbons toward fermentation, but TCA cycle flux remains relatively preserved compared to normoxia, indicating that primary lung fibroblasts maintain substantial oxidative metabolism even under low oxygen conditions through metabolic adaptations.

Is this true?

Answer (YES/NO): NO